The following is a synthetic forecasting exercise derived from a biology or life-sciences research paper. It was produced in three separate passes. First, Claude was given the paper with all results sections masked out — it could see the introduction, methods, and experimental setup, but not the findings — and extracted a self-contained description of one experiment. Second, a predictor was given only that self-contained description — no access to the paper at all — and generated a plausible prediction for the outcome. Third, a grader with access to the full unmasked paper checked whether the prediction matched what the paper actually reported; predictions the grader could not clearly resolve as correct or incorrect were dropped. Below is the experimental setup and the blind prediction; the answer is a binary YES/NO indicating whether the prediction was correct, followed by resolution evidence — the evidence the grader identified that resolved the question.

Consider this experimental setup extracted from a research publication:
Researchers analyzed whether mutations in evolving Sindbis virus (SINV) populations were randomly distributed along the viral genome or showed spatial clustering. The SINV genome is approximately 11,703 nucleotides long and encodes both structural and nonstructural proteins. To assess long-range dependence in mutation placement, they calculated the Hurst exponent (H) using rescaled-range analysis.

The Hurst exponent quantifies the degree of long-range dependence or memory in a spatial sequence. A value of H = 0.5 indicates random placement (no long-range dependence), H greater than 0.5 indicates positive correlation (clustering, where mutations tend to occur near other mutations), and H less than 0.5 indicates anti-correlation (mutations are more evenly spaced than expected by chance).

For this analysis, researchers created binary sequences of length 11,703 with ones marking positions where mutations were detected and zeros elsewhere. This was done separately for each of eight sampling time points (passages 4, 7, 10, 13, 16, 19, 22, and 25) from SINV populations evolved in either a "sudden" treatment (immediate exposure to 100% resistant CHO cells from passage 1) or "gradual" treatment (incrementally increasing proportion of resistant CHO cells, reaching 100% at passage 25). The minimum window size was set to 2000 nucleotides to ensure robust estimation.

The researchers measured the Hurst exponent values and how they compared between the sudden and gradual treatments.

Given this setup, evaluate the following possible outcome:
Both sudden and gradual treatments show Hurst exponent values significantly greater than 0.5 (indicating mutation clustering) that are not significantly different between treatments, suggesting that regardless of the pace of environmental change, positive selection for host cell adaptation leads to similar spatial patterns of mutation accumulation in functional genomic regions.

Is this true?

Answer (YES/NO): NO